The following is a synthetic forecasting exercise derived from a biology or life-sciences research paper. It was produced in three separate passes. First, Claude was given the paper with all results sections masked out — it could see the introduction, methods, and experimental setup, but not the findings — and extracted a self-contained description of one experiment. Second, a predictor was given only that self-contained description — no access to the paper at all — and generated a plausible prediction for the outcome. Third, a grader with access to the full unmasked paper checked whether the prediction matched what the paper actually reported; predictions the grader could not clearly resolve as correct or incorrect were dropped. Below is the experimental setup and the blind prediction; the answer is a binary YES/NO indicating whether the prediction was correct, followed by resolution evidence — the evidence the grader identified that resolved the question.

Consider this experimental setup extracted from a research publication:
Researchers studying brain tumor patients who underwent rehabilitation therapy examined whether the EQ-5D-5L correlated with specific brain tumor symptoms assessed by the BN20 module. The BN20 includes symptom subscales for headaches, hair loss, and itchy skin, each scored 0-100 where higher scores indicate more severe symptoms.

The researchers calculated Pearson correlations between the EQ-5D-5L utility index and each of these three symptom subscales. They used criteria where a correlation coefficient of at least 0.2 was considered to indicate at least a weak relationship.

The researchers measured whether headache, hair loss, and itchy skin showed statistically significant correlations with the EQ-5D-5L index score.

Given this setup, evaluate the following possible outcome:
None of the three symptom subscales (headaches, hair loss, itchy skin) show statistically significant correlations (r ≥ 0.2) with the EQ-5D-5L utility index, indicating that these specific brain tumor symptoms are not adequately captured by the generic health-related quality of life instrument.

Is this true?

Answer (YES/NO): YES